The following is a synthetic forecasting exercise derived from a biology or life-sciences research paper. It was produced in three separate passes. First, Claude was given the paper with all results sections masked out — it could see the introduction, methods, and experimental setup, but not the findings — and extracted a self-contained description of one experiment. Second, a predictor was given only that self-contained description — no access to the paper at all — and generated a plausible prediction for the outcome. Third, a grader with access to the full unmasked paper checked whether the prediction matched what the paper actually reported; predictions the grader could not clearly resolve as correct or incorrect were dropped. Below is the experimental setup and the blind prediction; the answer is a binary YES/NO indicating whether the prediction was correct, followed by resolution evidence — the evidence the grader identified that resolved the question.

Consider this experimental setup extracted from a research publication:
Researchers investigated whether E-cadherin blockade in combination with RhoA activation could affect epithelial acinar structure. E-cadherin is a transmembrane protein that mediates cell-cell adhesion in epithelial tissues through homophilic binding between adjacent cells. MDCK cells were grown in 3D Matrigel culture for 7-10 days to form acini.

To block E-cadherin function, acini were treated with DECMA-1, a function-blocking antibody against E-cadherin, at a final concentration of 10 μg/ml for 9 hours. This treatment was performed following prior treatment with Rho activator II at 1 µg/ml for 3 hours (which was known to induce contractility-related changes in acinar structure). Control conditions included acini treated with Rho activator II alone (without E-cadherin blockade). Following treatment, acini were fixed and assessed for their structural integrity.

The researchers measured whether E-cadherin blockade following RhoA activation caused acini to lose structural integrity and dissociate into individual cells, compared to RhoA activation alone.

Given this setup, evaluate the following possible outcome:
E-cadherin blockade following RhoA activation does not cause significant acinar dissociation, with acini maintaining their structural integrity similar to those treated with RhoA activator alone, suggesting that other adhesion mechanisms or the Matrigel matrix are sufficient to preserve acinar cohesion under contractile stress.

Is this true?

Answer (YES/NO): NO